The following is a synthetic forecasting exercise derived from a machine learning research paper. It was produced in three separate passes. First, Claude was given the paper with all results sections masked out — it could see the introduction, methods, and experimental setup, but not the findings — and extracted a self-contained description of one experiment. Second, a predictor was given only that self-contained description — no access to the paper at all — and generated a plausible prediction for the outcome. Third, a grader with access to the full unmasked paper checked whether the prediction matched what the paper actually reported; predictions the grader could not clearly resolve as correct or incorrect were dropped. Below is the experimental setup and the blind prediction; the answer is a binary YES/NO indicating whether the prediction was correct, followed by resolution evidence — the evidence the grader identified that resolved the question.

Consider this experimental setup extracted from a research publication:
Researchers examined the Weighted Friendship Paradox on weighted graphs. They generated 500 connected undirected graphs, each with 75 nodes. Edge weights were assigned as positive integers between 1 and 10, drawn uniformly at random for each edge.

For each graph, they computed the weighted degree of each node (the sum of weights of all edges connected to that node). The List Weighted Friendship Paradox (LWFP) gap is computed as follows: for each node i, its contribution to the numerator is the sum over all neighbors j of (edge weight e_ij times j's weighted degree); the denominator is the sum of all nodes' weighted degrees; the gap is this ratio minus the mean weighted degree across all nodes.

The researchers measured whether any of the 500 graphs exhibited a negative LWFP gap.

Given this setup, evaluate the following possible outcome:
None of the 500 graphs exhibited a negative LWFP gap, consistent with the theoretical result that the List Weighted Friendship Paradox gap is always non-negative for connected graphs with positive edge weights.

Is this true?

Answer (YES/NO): YES